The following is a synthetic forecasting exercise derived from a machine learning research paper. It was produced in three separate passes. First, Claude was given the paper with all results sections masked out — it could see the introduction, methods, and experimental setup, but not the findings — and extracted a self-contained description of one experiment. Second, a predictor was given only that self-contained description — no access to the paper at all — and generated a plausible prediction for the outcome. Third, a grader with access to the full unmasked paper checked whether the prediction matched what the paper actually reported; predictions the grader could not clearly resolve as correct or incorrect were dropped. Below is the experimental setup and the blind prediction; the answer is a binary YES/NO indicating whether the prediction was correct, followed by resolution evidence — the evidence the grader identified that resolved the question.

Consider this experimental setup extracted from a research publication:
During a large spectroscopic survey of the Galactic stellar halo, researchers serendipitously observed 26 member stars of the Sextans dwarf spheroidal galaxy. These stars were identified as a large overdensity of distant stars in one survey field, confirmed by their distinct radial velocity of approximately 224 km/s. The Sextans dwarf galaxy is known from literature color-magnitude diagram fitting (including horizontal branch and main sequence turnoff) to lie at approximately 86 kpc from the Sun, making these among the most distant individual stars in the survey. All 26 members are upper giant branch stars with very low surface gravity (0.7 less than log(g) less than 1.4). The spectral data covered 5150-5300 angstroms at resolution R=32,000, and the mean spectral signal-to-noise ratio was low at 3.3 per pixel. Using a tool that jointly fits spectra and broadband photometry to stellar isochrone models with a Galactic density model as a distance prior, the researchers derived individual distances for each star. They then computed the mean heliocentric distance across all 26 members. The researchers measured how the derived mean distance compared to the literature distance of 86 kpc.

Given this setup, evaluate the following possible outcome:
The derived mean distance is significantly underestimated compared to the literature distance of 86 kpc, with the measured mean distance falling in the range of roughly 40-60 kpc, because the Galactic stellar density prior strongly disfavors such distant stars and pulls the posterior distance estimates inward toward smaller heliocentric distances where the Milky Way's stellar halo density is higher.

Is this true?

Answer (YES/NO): NO